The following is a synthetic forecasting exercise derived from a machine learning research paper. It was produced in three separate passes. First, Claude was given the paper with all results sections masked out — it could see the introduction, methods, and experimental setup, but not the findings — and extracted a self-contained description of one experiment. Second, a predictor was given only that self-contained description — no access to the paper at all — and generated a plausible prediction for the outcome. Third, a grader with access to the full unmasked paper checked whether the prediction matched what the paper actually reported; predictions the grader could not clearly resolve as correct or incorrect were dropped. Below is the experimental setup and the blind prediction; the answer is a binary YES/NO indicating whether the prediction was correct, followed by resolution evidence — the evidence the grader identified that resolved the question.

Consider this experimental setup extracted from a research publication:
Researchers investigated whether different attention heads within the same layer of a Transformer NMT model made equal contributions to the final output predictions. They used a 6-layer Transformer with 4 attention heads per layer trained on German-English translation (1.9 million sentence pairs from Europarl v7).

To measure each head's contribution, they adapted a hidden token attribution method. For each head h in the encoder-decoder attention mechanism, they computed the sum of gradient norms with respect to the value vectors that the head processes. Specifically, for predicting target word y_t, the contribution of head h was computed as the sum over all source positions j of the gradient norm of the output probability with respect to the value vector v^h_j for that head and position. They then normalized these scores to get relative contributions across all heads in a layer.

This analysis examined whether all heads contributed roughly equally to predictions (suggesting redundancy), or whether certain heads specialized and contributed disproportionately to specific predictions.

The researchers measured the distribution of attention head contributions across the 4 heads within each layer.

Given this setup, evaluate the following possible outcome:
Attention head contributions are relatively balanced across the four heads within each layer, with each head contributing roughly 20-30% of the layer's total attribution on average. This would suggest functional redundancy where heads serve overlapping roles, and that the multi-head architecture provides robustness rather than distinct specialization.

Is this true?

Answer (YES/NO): NO